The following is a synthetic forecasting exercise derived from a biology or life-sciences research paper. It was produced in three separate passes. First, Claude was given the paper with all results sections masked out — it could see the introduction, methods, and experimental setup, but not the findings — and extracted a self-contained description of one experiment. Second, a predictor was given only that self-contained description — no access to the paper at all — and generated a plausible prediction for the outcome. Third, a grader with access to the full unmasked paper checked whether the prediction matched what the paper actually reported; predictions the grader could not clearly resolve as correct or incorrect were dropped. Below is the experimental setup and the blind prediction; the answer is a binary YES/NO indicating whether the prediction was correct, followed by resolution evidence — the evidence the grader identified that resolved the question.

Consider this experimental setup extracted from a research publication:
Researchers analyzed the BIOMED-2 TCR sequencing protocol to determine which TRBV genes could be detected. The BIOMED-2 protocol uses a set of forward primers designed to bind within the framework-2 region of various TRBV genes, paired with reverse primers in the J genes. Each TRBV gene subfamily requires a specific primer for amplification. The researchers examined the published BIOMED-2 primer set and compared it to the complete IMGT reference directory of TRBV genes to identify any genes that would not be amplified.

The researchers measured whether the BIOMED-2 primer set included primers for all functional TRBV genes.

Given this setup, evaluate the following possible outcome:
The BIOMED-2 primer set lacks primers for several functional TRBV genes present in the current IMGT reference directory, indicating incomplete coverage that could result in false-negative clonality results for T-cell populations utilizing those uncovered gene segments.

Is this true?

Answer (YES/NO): NO